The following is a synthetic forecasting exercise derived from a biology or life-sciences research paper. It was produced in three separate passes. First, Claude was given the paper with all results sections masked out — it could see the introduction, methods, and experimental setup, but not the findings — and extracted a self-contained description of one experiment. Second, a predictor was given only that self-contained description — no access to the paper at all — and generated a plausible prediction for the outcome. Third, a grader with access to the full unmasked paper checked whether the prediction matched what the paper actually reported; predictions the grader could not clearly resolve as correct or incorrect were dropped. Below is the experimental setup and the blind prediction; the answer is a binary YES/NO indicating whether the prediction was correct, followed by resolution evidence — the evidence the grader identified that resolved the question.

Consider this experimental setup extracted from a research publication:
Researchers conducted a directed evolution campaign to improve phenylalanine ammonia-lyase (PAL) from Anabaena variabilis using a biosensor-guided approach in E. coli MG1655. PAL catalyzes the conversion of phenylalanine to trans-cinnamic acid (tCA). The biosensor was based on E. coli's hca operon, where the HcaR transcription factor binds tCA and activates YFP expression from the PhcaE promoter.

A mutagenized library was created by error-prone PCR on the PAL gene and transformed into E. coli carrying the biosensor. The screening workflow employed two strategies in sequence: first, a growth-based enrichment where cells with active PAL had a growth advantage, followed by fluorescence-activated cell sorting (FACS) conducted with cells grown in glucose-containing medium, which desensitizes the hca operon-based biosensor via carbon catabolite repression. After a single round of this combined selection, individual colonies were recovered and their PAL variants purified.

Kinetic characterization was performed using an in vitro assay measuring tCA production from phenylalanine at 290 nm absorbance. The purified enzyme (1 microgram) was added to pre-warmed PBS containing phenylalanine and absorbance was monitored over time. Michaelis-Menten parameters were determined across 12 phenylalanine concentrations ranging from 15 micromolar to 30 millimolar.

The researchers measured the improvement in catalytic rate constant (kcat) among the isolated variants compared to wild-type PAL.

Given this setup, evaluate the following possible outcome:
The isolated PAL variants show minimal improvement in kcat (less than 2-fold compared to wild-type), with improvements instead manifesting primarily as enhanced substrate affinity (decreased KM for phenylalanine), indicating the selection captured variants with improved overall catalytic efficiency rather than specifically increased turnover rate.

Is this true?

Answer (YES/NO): NO